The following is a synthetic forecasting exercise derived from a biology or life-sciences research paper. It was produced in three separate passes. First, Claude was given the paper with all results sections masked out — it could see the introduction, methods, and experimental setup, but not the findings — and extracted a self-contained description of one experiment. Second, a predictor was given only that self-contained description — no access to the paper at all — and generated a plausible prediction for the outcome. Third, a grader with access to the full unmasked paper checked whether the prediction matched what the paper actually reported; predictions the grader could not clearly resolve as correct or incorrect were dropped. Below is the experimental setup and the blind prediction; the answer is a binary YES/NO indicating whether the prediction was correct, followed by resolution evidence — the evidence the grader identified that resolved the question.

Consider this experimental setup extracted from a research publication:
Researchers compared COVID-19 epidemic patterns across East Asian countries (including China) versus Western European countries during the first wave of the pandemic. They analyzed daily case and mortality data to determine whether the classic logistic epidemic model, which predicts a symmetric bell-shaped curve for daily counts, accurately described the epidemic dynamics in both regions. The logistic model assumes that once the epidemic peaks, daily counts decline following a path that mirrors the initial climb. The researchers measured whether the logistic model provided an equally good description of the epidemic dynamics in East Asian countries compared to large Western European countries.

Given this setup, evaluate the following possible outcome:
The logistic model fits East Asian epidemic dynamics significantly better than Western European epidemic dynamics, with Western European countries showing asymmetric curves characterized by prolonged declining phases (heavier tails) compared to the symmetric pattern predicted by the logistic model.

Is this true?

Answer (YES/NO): YES